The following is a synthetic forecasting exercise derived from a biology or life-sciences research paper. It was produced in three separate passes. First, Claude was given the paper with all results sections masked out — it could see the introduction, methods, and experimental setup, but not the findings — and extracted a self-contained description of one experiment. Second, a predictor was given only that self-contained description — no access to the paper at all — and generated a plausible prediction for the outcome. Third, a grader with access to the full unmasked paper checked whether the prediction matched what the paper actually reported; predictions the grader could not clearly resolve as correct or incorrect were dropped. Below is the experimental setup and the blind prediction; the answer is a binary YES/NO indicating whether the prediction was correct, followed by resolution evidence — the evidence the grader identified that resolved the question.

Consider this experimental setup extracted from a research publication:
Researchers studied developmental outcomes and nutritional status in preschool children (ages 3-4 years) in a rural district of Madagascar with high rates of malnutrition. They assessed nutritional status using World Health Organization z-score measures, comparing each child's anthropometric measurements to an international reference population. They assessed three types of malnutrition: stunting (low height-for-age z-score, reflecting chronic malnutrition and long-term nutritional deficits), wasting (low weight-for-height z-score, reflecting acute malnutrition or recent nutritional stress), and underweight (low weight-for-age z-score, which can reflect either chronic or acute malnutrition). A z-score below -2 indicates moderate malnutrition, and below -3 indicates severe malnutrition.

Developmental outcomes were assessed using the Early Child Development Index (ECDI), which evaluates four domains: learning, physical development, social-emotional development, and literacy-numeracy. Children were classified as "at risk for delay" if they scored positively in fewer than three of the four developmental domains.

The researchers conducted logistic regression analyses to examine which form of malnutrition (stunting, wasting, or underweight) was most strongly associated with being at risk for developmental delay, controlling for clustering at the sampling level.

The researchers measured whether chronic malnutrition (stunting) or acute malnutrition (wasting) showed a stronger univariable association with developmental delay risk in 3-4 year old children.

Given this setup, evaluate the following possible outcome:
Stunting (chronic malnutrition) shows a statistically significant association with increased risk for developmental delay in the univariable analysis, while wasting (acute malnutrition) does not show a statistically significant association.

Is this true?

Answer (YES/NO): NO